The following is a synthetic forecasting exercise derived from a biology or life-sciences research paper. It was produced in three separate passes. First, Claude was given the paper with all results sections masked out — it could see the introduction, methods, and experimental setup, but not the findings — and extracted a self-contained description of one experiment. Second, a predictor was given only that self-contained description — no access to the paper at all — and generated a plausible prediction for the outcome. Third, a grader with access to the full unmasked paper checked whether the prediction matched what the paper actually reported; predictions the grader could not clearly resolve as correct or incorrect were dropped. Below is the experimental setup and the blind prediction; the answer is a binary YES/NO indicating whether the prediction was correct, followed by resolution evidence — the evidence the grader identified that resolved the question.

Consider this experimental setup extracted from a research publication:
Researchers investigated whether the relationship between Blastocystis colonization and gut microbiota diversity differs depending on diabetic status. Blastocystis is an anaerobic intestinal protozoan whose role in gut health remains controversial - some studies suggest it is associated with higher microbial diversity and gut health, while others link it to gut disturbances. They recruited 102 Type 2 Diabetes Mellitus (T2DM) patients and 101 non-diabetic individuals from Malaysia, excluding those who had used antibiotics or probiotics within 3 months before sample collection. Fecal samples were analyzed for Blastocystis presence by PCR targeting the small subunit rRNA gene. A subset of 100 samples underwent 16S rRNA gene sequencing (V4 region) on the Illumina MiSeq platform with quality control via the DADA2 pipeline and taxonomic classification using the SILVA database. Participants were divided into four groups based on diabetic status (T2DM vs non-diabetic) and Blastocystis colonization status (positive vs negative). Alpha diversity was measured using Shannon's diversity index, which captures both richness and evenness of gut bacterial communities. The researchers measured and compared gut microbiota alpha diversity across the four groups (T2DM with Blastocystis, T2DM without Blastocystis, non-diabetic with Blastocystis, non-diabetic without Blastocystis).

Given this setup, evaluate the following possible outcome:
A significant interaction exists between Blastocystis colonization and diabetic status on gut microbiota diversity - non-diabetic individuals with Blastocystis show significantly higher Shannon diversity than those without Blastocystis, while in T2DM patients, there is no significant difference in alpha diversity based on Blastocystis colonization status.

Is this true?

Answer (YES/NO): NO